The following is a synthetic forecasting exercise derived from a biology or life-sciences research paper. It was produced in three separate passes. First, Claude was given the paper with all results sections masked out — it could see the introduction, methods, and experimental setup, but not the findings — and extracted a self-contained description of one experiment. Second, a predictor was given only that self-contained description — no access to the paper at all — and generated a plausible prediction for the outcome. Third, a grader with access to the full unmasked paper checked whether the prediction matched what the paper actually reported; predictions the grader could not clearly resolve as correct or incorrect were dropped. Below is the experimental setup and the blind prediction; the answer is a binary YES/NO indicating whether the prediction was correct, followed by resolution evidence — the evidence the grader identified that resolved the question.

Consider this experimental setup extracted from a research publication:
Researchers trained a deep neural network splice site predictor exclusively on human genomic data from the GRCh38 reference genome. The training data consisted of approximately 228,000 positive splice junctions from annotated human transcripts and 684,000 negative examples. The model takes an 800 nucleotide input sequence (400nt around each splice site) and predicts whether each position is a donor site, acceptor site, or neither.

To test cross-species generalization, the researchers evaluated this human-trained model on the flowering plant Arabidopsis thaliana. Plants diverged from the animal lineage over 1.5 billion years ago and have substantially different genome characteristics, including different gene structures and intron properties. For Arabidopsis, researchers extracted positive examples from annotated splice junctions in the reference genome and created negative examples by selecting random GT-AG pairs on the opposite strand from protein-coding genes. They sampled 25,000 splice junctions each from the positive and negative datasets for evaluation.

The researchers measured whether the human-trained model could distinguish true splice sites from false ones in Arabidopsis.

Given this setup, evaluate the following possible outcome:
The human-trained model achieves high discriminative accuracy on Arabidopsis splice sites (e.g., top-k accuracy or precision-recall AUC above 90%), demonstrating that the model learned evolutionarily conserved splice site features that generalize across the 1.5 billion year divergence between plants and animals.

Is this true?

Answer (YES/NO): NO